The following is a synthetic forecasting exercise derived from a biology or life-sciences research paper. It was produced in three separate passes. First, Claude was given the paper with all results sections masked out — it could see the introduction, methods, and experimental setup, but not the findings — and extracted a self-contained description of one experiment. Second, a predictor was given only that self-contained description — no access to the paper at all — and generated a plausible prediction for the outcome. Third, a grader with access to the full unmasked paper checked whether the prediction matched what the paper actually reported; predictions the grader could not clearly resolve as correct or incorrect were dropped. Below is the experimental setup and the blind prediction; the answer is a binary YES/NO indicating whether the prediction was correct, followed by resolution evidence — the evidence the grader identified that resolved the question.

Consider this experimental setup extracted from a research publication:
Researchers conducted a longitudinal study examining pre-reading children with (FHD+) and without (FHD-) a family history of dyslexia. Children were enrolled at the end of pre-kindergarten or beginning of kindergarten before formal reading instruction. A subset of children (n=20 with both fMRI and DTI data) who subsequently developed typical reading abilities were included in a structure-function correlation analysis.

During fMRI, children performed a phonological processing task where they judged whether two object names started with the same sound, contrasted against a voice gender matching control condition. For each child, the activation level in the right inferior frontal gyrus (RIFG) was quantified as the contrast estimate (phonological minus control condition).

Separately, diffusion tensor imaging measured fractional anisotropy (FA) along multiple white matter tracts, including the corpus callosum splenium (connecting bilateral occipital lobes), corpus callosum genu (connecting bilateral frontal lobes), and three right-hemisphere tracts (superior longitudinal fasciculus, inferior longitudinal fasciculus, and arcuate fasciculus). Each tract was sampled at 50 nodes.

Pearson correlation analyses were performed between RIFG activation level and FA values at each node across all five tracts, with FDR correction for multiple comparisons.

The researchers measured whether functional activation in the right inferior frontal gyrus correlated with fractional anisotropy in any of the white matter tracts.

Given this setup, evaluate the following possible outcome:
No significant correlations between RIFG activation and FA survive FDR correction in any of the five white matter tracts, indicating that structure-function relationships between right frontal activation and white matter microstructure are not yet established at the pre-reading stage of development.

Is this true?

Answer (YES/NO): NO